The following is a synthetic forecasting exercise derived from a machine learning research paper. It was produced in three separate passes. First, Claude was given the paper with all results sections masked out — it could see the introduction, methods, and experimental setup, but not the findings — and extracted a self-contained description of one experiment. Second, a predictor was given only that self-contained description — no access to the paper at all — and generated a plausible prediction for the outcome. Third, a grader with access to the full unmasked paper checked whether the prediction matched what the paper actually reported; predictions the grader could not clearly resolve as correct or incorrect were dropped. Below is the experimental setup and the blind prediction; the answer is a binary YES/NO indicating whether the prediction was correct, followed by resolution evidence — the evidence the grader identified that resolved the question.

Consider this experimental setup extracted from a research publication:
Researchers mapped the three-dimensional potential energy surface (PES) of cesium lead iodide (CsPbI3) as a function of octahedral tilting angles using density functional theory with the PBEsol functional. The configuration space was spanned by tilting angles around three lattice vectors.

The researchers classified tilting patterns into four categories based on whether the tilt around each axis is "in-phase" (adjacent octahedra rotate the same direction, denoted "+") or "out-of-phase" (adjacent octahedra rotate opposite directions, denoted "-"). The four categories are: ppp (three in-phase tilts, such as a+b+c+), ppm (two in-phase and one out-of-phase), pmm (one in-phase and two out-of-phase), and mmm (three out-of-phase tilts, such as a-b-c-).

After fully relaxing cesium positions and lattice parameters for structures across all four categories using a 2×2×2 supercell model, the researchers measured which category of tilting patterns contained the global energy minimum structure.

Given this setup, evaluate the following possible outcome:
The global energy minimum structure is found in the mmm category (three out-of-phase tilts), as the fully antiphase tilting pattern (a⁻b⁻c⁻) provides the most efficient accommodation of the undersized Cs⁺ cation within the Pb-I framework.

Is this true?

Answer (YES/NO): NO